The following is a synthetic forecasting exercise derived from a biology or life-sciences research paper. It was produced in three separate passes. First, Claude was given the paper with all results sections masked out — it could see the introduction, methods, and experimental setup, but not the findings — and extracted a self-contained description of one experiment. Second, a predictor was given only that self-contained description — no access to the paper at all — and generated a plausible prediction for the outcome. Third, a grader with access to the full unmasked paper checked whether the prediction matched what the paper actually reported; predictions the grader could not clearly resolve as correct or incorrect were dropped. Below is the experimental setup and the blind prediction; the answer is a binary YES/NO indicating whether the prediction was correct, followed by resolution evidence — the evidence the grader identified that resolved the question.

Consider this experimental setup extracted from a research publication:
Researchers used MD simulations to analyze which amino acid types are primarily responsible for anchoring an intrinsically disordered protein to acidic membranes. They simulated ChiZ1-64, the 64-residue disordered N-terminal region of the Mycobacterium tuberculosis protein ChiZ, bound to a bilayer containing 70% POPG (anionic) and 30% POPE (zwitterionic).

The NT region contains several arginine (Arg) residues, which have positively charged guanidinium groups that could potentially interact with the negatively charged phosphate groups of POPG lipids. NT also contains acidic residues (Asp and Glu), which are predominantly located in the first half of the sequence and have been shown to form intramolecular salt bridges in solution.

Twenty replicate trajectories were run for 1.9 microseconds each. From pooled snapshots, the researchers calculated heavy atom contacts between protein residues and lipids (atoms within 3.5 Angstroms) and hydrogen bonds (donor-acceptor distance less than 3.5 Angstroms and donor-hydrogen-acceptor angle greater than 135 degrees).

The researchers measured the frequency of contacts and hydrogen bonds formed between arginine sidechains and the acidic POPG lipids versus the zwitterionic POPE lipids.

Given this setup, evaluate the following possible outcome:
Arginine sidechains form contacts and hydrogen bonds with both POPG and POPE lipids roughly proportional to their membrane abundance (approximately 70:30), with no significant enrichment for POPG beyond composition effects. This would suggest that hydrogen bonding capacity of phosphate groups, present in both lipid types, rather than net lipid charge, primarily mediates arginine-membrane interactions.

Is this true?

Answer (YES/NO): NO